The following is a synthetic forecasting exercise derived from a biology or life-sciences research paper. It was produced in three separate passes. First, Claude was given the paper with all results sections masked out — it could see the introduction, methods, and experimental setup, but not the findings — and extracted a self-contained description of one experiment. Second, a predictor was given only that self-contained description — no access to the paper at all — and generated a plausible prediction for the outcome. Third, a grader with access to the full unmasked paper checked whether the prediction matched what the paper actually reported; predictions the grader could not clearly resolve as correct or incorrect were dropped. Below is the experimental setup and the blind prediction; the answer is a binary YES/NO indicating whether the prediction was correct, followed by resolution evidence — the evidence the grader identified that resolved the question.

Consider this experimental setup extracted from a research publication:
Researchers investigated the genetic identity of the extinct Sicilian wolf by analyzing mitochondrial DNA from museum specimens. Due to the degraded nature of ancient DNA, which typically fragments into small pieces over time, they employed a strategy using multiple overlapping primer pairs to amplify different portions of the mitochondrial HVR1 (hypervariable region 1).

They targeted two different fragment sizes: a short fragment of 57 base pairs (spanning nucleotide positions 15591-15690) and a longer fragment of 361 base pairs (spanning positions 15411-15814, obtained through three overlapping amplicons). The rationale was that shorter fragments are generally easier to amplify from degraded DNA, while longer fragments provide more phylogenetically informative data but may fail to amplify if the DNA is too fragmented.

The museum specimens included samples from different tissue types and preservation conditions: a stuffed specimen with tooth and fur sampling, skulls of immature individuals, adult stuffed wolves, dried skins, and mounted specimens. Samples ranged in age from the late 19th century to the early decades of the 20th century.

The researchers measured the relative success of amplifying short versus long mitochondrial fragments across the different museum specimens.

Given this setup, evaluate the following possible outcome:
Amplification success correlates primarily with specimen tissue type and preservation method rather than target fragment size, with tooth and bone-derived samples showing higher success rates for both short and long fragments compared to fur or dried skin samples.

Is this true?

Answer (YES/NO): NO